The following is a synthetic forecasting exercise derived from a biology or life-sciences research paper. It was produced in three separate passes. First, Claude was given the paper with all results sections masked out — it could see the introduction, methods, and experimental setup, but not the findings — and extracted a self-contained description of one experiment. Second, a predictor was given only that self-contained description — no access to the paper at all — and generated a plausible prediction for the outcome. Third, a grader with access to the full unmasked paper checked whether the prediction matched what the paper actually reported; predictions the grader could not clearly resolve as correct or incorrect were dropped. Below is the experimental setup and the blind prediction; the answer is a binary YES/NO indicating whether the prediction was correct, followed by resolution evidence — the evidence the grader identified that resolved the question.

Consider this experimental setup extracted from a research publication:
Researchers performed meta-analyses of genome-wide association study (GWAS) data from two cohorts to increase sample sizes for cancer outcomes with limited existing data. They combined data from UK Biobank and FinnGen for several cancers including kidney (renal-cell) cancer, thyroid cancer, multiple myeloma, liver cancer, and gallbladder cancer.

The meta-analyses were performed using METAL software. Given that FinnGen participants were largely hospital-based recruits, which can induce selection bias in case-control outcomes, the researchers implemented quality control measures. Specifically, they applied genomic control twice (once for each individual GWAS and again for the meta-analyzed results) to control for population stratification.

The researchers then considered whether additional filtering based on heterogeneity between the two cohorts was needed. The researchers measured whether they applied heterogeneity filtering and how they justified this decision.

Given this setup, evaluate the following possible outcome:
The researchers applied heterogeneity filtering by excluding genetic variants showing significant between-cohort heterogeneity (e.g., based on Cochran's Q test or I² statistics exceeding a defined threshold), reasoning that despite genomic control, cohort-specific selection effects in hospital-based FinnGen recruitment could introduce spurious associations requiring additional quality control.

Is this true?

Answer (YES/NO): YES